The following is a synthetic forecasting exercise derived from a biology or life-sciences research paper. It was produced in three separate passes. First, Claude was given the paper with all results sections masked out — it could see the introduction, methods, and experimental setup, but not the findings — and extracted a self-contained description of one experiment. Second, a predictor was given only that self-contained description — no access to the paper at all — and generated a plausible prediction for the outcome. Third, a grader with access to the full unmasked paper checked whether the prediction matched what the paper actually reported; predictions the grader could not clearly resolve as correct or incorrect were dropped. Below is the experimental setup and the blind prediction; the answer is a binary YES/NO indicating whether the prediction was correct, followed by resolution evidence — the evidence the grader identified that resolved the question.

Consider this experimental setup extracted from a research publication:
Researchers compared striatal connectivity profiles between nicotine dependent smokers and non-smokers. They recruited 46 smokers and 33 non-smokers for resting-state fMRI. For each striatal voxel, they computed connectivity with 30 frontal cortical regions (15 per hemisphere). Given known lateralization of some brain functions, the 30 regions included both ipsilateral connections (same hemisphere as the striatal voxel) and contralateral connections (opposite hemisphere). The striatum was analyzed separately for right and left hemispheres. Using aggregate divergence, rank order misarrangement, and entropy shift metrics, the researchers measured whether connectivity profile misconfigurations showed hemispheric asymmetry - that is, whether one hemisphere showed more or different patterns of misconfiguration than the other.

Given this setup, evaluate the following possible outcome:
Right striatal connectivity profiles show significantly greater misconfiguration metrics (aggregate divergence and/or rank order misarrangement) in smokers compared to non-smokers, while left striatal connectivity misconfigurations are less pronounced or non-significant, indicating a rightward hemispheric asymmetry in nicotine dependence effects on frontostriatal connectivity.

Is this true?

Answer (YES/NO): NO